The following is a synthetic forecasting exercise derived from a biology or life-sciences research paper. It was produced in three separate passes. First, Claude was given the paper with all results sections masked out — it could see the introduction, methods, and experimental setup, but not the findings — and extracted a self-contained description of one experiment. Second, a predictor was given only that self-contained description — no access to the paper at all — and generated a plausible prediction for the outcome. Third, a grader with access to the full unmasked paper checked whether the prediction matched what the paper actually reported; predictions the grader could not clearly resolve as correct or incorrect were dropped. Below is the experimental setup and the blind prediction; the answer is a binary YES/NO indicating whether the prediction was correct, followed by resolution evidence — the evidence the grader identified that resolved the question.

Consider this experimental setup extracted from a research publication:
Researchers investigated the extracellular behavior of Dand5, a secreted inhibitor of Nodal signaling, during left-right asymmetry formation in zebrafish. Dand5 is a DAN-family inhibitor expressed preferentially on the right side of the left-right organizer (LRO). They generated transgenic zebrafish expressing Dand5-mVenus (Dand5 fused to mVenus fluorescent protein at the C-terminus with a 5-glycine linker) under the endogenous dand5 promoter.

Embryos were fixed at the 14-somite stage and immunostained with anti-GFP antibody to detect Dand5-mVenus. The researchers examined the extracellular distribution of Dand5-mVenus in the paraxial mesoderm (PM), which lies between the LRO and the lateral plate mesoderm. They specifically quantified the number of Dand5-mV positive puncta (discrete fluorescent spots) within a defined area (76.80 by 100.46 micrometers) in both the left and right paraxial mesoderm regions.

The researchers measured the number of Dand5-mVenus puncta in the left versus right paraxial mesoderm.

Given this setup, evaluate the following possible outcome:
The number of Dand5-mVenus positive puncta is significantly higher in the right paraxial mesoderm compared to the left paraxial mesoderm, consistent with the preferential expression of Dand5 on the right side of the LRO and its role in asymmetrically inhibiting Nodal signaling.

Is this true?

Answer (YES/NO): YES